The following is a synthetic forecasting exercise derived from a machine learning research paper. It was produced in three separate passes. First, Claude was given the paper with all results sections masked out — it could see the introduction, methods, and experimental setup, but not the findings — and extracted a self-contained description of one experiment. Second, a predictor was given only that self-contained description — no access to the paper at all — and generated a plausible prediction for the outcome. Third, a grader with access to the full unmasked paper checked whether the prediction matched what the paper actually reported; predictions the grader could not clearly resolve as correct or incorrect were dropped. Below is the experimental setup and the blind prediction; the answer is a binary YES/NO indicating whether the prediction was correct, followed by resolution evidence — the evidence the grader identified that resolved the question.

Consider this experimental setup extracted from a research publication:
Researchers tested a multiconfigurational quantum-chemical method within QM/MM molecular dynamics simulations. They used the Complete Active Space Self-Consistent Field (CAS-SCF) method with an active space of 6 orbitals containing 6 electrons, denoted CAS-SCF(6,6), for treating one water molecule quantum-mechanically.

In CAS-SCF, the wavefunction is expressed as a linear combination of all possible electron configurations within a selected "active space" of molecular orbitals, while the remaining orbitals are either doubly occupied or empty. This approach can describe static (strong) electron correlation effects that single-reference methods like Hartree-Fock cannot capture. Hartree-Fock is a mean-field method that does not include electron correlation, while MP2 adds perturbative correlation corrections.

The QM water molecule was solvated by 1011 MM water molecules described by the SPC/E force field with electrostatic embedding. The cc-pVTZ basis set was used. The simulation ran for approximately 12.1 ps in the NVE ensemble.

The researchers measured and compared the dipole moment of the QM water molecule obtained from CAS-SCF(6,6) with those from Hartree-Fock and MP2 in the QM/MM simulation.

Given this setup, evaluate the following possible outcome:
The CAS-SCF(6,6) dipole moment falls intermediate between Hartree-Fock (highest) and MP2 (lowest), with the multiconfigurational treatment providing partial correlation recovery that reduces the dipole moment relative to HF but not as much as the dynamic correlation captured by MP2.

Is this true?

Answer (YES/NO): NO